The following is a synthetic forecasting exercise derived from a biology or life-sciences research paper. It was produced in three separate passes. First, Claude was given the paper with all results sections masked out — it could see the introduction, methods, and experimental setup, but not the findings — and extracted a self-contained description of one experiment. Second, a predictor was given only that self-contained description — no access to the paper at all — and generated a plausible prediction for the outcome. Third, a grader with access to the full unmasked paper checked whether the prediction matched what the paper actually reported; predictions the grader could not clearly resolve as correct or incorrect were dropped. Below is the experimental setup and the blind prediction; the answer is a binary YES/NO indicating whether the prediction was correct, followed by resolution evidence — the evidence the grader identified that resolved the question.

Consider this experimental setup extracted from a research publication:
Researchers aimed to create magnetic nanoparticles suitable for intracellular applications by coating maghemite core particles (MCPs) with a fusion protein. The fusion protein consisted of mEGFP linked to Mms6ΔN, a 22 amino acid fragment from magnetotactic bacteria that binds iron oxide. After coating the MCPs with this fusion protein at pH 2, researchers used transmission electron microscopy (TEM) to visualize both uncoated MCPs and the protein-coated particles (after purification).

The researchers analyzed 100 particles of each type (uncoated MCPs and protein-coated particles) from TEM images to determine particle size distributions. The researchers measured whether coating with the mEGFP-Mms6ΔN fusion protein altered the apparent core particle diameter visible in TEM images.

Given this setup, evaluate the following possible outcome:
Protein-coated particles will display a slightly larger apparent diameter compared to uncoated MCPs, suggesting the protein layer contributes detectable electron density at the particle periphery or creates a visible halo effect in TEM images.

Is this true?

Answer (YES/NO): YES